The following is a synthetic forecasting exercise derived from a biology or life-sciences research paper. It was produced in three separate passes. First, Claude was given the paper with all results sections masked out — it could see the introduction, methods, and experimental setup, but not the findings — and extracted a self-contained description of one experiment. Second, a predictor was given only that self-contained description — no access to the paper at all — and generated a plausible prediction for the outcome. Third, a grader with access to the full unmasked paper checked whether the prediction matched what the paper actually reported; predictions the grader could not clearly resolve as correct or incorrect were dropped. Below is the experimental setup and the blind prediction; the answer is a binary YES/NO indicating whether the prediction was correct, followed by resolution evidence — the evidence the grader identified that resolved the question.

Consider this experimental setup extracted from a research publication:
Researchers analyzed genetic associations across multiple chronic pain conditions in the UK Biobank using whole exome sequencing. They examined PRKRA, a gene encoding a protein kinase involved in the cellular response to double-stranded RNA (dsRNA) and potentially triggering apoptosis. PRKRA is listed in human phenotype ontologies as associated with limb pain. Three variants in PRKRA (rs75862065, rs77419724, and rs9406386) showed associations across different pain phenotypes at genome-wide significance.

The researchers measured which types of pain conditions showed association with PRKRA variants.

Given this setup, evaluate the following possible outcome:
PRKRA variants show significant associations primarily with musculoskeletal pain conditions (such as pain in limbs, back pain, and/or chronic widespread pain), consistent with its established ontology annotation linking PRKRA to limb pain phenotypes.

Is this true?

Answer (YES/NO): NO